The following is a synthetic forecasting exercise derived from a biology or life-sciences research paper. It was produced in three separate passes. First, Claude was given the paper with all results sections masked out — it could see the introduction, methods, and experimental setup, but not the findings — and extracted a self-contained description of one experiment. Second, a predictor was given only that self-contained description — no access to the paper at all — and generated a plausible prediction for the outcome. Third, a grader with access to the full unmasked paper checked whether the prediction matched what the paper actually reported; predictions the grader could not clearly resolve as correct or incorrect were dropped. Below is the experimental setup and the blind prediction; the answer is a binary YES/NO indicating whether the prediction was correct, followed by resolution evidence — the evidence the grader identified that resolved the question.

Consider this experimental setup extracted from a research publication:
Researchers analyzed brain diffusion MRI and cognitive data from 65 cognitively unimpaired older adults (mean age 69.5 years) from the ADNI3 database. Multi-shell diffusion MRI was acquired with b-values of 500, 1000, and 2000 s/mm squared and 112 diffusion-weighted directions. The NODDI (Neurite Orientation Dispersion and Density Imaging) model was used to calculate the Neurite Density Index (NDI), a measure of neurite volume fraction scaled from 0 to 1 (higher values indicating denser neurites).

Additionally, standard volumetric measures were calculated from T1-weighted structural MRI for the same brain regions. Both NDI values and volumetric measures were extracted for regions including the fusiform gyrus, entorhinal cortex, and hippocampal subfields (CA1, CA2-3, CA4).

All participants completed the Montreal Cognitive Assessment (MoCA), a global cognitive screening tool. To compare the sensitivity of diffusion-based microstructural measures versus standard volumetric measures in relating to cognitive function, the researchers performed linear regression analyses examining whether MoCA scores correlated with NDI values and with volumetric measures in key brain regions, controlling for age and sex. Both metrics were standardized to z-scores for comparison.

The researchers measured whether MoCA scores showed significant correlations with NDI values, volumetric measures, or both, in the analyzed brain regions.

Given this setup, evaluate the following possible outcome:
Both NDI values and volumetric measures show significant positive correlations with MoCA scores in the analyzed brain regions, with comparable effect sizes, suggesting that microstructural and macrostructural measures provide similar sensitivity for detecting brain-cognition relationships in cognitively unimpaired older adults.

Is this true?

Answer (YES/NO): NO